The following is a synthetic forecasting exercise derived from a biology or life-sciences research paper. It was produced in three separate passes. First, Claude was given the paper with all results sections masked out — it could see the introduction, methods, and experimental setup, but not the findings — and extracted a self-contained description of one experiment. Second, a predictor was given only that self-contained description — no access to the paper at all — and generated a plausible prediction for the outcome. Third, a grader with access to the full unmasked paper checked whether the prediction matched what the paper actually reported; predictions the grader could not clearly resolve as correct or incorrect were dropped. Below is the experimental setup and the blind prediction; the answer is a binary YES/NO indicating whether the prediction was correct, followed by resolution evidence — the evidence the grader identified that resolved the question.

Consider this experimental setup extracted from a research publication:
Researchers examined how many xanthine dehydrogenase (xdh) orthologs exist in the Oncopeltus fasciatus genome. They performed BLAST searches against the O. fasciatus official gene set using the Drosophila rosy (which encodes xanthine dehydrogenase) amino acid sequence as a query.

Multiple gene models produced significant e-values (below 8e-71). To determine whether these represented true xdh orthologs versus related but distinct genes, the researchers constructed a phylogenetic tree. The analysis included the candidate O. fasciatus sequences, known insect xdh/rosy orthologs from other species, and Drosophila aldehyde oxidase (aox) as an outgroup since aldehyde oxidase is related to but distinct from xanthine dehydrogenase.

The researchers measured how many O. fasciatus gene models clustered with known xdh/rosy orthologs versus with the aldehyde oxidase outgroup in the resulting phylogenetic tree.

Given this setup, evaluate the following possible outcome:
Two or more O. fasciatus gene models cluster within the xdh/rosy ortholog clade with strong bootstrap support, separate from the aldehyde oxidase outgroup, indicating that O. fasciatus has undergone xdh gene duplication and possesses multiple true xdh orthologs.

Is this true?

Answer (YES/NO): YES